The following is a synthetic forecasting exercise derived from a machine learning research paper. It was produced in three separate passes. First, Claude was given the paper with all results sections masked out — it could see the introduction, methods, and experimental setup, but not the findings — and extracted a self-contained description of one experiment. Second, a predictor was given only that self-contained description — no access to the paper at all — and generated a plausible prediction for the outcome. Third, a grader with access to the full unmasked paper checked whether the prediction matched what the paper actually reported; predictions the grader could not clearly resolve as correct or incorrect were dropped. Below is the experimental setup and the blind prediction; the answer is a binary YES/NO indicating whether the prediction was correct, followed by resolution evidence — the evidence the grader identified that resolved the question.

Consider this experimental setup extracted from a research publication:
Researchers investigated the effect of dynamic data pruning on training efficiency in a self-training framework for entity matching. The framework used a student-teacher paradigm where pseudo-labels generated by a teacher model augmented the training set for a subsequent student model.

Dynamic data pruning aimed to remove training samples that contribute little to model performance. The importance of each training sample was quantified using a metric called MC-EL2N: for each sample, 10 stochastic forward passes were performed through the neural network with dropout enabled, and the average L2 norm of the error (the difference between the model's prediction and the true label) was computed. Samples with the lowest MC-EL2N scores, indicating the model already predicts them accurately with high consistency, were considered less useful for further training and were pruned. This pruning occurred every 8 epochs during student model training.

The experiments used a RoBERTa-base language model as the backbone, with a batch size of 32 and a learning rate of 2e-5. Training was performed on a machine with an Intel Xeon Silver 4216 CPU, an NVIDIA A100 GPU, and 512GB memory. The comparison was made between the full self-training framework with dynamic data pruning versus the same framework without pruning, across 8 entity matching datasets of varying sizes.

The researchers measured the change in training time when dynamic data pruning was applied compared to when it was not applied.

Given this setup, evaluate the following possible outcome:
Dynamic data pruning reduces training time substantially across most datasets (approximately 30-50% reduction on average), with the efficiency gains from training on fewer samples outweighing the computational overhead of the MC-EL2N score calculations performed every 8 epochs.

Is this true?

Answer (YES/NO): NO